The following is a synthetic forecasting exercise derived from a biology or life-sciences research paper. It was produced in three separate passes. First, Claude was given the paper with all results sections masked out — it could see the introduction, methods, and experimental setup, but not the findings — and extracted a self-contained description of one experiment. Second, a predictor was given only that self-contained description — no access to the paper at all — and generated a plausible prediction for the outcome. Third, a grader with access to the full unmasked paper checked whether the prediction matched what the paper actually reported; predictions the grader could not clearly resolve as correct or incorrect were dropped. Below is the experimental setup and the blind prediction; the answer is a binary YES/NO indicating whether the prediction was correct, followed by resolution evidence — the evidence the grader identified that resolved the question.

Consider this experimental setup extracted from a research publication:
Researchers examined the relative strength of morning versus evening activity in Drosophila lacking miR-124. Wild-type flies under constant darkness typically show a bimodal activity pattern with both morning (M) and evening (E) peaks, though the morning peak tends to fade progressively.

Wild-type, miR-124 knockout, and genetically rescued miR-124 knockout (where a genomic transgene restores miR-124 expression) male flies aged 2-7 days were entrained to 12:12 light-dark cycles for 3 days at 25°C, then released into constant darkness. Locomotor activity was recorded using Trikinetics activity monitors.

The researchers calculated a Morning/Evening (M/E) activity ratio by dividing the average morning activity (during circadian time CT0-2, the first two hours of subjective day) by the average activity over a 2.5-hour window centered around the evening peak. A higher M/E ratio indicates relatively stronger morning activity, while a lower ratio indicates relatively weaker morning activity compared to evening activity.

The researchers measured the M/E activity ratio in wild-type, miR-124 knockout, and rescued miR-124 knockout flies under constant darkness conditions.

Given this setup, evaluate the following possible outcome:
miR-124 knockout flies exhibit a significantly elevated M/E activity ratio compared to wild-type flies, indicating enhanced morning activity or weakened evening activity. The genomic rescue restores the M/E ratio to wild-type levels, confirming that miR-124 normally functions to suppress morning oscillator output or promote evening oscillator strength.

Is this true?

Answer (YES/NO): NO